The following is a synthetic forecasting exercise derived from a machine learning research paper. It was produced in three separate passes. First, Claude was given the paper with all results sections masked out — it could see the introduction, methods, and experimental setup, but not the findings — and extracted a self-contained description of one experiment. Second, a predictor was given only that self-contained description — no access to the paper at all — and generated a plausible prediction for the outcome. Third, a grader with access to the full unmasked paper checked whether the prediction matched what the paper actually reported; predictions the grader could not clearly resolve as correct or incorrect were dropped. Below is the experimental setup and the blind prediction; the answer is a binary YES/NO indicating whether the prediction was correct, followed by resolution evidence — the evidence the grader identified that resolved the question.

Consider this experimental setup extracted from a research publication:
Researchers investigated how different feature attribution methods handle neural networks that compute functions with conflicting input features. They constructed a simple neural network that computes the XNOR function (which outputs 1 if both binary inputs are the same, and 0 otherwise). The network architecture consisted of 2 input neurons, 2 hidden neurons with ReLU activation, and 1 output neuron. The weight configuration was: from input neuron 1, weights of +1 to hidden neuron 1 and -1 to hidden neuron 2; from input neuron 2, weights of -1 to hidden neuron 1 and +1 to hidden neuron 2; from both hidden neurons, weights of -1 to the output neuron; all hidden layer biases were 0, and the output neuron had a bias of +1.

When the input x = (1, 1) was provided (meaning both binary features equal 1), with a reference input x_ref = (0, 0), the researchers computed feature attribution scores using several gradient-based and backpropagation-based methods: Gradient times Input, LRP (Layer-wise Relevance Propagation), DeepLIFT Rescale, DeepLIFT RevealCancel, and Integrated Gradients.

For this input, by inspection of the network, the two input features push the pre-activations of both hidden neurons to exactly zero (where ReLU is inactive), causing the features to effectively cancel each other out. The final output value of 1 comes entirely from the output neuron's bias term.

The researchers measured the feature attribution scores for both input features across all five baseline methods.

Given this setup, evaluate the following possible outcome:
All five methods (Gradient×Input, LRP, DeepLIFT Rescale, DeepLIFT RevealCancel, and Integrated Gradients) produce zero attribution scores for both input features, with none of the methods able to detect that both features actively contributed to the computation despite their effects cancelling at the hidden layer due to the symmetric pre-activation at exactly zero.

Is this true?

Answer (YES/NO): YES